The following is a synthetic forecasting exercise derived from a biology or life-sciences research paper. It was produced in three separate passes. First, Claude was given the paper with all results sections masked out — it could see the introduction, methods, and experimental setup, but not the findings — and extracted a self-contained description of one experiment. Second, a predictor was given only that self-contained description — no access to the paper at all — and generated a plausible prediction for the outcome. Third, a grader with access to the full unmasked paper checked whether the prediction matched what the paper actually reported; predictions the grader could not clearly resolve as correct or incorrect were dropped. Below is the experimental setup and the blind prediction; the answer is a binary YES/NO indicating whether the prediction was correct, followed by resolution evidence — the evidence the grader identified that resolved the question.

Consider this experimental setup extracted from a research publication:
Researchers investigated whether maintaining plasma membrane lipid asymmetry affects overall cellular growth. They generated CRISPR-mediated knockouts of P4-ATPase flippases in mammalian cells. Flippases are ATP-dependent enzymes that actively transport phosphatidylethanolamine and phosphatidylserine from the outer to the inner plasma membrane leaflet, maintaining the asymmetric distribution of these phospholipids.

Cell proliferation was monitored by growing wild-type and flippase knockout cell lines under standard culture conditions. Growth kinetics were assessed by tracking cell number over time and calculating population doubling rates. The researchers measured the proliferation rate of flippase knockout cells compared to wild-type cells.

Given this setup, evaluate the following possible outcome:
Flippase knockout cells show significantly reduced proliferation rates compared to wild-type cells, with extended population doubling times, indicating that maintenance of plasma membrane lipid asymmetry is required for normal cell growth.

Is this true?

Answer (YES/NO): YES